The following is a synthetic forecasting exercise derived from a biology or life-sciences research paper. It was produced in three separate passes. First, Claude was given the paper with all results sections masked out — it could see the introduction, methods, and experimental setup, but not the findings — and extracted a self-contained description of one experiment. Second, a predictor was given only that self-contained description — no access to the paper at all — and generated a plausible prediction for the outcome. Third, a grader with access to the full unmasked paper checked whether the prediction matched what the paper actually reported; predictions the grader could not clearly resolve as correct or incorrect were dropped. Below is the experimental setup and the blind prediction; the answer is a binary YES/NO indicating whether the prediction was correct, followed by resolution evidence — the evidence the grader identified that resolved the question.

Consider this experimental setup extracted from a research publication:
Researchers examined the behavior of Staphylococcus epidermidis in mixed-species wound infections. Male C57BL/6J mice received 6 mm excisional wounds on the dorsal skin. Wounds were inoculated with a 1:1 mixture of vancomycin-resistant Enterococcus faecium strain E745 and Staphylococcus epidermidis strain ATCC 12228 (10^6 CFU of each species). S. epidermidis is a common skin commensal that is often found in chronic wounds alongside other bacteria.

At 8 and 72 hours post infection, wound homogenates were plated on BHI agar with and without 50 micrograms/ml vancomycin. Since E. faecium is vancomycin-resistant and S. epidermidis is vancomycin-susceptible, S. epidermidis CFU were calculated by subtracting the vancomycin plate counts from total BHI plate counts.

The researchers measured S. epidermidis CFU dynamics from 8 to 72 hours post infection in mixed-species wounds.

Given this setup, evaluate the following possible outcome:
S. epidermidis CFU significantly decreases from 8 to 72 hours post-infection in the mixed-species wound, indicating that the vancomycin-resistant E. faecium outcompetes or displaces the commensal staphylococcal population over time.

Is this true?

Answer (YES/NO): NO